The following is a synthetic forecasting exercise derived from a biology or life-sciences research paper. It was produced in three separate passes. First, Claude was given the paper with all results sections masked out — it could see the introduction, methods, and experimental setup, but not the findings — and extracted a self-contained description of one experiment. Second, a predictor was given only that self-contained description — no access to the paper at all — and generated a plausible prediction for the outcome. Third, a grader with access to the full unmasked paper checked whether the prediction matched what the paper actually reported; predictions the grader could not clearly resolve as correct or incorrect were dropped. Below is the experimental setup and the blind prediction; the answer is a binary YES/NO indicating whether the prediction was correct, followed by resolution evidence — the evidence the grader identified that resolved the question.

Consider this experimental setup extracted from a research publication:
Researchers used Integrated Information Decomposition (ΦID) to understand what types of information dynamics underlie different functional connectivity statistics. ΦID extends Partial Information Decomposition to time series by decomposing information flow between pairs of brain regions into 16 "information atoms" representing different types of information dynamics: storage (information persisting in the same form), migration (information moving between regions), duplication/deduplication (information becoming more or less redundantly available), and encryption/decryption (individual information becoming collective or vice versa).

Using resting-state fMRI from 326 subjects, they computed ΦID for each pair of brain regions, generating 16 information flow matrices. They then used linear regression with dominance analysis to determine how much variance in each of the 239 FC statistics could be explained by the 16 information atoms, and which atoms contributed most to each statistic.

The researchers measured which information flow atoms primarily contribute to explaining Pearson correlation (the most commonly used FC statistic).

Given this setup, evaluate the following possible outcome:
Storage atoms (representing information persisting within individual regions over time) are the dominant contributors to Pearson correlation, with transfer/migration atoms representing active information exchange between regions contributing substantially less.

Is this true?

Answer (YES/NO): NO